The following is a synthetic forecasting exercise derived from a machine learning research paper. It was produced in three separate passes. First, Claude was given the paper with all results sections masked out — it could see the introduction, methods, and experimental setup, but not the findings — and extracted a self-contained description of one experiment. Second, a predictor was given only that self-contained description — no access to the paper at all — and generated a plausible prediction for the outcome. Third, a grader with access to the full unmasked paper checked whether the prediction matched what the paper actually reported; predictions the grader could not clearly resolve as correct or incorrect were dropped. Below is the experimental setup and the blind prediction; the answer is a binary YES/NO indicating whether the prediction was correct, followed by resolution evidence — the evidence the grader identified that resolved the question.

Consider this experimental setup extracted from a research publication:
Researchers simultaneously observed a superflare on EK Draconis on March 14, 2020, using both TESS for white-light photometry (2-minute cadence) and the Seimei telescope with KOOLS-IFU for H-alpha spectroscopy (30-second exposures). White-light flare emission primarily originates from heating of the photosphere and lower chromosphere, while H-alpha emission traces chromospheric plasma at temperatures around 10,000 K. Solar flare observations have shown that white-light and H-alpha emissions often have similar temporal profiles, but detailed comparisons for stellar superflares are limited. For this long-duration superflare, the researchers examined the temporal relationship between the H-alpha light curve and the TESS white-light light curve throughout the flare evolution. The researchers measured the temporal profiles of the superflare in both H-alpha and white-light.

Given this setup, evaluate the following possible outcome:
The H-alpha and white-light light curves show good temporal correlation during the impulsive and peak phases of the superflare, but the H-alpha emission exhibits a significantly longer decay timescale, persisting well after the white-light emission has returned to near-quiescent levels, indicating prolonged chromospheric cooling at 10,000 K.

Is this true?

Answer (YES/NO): NO